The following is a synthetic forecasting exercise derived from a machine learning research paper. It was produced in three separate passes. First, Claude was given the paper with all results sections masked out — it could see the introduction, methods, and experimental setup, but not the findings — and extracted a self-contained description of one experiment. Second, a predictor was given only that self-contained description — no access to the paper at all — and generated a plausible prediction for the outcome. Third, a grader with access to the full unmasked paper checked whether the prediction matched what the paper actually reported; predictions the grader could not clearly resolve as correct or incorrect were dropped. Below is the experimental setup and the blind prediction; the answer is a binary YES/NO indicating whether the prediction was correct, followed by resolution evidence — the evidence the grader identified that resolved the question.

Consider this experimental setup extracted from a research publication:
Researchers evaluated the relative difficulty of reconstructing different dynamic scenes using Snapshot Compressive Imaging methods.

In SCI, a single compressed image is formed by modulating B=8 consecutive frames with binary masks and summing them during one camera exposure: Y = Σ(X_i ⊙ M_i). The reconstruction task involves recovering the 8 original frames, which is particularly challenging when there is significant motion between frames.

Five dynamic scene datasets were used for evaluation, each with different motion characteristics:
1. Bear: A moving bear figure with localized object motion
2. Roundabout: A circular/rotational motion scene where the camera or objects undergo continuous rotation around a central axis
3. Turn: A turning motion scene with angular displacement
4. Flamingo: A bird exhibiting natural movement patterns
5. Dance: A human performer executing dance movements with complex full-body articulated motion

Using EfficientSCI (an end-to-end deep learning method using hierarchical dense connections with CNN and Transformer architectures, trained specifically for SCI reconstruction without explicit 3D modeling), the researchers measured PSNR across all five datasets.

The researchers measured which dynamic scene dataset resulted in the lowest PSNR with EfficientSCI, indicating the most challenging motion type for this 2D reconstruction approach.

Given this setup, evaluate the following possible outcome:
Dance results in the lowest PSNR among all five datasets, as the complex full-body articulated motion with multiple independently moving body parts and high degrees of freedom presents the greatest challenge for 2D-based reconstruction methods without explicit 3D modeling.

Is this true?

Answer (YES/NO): NO